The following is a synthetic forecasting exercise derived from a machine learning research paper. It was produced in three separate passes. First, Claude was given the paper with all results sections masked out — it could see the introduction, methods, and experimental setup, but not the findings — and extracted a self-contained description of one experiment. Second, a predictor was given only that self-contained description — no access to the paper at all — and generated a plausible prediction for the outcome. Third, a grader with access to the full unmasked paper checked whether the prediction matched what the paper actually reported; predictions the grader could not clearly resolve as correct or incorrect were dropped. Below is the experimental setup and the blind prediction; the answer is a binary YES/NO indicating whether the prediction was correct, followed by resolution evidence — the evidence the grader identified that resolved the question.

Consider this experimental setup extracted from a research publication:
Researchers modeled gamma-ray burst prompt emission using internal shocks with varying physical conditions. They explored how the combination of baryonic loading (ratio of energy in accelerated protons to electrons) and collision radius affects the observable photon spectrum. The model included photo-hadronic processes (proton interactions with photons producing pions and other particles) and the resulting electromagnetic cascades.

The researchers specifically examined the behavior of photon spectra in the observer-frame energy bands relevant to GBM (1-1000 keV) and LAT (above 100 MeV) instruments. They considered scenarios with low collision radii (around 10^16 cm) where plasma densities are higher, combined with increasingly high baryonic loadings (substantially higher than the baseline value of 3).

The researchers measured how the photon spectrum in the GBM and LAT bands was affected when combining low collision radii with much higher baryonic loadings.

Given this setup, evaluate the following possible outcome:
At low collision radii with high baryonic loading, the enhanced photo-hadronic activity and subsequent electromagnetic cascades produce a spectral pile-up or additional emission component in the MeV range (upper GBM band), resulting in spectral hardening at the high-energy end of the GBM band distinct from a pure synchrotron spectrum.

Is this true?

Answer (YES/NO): NO